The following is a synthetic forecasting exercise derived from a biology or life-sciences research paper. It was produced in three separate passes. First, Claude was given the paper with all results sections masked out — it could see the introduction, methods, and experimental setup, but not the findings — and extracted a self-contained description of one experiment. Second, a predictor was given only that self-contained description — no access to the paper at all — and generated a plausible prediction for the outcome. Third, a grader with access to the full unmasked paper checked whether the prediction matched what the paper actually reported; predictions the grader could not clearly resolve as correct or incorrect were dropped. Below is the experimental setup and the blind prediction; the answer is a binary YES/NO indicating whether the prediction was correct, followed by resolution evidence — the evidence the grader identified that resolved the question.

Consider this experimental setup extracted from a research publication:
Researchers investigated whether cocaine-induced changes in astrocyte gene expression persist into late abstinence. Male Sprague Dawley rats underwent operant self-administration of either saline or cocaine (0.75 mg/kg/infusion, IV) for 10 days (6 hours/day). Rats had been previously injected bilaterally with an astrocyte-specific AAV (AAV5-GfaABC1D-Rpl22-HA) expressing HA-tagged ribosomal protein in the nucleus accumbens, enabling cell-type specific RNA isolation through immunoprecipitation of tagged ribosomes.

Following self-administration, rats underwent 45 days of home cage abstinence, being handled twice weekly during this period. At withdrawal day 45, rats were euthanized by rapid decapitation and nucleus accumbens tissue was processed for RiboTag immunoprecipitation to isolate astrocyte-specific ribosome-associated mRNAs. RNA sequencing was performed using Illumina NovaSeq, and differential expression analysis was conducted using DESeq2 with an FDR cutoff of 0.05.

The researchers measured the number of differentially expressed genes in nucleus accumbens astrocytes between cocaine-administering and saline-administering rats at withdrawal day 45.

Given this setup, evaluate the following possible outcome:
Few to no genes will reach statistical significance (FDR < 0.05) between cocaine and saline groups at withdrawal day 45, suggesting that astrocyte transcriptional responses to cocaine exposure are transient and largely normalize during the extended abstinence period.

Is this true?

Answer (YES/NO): YES